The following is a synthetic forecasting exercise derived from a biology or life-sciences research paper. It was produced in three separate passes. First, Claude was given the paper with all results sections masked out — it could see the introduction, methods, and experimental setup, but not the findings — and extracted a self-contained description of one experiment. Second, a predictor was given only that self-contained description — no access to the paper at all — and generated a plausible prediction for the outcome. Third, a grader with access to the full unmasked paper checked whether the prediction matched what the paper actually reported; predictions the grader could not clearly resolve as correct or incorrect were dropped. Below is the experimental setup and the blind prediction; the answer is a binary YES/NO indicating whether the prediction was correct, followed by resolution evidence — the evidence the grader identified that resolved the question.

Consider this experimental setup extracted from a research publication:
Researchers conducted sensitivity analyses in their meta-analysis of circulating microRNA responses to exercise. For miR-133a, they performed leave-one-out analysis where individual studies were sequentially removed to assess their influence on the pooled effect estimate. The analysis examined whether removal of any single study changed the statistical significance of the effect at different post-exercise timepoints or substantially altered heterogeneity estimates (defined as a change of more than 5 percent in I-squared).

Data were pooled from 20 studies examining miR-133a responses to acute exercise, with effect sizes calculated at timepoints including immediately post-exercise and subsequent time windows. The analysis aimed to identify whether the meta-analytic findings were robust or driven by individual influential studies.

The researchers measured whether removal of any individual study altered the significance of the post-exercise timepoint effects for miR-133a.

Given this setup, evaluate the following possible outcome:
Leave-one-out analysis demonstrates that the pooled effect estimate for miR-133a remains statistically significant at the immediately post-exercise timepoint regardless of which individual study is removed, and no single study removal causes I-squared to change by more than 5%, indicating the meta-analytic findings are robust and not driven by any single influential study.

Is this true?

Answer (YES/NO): NO